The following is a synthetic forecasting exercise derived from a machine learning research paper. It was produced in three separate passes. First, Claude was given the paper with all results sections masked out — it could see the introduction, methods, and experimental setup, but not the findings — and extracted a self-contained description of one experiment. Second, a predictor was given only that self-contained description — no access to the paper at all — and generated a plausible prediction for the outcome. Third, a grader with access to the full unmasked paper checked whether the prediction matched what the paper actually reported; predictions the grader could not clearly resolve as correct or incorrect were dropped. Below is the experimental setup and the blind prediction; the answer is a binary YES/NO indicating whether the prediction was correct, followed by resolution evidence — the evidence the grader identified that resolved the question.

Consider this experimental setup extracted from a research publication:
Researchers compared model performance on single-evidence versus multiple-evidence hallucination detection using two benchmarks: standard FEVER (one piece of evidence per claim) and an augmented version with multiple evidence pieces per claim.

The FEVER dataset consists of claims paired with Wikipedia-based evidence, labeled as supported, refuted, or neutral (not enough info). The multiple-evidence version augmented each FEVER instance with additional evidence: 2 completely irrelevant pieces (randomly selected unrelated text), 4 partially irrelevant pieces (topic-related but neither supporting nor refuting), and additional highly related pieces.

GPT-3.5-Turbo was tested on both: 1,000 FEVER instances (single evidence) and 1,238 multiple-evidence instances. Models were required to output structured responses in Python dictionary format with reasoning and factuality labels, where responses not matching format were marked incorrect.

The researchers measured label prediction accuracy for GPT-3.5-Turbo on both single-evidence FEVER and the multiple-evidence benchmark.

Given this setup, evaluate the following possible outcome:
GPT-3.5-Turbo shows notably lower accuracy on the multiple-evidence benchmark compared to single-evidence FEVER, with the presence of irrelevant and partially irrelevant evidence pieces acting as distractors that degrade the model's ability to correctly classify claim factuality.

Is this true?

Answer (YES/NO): YES